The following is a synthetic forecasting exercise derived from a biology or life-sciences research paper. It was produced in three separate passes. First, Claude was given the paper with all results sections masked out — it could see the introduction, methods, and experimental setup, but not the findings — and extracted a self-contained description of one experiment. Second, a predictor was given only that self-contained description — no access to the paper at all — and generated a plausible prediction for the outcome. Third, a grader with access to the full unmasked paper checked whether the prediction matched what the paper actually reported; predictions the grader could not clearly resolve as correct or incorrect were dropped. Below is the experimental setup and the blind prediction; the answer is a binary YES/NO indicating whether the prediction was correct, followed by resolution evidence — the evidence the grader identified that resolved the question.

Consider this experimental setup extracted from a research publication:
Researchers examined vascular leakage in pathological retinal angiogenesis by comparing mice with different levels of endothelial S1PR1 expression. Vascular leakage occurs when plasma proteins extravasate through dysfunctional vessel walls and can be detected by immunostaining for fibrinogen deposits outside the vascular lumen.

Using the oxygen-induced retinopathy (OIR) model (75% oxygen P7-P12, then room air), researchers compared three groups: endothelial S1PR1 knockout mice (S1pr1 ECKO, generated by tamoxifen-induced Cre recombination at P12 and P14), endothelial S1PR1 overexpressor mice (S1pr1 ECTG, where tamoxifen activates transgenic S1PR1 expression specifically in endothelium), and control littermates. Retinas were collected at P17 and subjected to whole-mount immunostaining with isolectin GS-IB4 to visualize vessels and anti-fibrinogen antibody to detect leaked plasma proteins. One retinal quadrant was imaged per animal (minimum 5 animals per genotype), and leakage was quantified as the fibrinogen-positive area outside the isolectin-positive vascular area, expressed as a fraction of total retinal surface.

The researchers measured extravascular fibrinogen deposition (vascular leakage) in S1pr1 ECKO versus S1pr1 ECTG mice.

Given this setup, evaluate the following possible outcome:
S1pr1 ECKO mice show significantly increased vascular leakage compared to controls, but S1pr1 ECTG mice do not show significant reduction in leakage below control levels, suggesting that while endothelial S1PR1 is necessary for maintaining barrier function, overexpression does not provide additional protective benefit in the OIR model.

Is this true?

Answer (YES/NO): NO